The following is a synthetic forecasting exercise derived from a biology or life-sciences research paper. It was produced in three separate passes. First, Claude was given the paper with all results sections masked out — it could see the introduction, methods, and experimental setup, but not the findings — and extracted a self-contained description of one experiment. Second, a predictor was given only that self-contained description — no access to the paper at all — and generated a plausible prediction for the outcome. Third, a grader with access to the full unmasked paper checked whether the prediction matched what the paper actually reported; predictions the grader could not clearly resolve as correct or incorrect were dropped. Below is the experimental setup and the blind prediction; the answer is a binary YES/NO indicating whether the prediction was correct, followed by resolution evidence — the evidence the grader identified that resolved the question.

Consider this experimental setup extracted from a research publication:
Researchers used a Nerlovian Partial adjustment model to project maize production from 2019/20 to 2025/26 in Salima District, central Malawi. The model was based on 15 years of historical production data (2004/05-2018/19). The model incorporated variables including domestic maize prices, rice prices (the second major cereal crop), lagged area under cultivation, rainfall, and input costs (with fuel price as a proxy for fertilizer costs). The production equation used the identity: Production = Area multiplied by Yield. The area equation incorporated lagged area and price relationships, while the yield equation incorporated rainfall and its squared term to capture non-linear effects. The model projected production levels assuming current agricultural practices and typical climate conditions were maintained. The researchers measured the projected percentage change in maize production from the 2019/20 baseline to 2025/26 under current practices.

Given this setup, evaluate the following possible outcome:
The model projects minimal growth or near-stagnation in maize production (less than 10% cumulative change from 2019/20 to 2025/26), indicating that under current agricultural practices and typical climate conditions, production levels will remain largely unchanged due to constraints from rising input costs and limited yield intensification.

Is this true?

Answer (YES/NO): NO